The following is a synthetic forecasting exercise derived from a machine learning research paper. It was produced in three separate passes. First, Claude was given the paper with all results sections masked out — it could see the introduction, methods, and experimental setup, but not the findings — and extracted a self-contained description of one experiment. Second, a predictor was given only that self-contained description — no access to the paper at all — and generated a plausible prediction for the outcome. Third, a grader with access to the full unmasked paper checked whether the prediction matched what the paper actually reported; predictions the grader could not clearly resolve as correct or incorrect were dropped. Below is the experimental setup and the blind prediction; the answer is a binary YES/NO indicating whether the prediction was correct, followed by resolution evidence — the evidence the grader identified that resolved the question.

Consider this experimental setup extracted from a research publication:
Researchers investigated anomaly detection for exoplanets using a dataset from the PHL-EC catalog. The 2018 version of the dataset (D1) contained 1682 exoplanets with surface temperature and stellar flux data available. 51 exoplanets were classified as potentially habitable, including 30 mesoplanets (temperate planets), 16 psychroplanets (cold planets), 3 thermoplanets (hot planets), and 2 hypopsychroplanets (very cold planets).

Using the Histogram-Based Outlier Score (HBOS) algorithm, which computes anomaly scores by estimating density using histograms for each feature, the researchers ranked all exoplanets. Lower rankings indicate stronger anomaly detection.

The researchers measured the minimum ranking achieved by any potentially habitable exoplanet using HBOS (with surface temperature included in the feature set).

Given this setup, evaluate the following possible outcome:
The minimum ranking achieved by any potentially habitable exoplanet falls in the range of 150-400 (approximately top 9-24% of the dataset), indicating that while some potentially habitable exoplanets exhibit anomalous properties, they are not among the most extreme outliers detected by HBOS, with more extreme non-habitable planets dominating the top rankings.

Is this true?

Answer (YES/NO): NO